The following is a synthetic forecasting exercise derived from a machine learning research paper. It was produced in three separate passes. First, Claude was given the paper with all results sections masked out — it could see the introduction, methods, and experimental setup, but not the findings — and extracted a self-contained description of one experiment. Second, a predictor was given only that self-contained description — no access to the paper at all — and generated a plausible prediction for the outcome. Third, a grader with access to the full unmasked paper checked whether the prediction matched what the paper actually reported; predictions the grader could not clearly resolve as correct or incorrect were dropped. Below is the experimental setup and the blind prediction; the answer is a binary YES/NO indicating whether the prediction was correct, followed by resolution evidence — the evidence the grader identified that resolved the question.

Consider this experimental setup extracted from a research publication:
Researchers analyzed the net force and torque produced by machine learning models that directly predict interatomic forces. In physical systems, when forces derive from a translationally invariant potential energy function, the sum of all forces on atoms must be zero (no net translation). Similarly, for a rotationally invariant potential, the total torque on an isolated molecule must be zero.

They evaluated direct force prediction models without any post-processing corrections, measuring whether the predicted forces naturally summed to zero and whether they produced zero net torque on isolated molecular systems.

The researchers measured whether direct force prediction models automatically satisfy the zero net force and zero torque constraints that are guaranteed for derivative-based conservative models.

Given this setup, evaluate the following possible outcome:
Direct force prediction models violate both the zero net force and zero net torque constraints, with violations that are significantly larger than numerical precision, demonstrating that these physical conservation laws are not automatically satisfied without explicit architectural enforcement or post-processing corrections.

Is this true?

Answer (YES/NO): YES